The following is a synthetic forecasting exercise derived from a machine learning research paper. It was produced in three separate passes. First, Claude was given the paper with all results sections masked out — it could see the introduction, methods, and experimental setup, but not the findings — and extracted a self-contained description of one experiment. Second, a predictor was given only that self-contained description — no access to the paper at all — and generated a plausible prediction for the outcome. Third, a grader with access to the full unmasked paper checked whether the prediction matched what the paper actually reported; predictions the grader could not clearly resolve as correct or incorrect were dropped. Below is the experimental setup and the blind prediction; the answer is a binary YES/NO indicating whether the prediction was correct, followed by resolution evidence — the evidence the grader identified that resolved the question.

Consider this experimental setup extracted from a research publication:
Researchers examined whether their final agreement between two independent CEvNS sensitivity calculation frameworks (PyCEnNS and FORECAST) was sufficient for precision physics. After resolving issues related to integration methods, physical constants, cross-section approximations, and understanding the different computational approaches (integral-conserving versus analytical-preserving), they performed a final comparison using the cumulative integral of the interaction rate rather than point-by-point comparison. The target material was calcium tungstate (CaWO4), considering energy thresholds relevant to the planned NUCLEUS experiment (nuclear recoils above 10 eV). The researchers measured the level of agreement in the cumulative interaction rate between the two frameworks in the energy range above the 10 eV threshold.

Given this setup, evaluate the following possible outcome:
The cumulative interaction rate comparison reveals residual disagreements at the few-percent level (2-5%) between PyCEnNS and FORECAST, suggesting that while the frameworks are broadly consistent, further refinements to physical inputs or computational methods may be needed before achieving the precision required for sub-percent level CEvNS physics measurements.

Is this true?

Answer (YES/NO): NO